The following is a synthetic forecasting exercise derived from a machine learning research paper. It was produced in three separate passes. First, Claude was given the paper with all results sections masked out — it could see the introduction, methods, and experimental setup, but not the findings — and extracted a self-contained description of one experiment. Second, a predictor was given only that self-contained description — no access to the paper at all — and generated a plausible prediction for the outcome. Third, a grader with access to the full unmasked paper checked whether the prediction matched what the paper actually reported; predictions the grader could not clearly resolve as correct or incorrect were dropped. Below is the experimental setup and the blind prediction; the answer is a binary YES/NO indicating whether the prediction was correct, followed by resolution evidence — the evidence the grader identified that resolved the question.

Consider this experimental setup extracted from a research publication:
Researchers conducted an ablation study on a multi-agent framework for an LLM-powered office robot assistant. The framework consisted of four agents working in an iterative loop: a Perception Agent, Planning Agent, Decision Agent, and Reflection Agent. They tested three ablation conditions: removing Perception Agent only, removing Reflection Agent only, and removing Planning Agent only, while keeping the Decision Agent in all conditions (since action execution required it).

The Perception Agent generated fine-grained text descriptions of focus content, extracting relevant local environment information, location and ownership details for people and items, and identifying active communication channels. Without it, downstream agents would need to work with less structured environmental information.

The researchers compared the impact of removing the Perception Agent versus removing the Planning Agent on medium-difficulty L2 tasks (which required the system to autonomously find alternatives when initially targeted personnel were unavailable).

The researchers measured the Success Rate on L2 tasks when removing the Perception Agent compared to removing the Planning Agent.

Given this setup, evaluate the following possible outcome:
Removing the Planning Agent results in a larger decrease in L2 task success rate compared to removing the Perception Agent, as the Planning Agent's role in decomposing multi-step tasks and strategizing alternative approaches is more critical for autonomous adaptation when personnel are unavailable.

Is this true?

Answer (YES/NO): YES